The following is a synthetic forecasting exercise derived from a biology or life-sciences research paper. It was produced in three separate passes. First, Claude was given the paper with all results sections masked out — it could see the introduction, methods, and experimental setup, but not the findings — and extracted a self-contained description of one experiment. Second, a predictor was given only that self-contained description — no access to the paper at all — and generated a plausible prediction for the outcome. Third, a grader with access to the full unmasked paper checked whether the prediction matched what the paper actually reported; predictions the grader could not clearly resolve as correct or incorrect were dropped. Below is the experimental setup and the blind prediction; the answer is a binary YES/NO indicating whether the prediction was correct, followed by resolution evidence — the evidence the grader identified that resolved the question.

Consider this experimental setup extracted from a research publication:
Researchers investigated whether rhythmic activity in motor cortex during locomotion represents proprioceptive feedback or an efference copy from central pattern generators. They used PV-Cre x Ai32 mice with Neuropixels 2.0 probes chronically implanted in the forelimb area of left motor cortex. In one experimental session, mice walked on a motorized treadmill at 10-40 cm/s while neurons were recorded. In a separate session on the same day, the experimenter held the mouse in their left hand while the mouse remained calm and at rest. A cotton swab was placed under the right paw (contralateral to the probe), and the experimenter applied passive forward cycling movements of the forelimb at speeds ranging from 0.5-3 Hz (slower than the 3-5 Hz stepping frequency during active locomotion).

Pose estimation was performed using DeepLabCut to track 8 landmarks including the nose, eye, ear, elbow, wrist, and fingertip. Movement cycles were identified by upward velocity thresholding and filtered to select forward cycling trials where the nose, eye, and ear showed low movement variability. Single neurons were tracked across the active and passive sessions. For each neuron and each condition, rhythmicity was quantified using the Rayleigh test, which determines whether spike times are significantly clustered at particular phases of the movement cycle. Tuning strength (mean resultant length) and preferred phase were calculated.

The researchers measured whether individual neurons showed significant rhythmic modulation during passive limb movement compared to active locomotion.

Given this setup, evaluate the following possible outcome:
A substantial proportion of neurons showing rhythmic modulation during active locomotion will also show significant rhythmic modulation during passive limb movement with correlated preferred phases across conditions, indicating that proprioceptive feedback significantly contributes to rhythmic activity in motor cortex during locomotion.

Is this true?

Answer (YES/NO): NO